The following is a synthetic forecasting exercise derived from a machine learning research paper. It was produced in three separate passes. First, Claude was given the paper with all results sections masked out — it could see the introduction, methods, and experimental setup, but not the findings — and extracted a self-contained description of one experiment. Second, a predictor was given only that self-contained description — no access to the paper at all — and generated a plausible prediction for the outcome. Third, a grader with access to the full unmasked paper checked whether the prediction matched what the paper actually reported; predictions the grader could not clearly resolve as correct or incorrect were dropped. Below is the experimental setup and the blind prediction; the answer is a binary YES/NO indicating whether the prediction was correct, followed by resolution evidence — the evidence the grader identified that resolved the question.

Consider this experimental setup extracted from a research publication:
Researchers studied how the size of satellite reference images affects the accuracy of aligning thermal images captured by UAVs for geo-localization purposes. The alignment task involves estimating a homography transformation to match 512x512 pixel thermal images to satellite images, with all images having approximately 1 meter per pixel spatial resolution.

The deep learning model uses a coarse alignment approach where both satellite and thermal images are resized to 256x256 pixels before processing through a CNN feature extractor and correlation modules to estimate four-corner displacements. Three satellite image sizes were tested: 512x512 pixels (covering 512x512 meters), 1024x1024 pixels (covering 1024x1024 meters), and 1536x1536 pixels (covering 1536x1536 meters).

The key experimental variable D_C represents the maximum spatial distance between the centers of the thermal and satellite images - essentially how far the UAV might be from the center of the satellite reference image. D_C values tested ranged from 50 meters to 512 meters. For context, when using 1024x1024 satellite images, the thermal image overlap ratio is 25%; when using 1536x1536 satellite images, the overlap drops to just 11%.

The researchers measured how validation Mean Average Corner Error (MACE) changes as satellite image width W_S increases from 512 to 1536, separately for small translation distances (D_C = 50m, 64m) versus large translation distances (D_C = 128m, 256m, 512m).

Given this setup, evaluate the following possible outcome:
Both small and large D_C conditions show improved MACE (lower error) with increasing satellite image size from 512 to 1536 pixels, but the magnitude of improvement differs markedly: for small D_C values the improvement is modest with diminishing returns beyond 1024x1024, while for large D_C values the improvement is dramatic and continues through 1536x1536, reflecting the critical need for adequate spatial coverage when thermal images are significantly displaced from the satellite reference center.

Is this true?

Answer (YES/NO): NO